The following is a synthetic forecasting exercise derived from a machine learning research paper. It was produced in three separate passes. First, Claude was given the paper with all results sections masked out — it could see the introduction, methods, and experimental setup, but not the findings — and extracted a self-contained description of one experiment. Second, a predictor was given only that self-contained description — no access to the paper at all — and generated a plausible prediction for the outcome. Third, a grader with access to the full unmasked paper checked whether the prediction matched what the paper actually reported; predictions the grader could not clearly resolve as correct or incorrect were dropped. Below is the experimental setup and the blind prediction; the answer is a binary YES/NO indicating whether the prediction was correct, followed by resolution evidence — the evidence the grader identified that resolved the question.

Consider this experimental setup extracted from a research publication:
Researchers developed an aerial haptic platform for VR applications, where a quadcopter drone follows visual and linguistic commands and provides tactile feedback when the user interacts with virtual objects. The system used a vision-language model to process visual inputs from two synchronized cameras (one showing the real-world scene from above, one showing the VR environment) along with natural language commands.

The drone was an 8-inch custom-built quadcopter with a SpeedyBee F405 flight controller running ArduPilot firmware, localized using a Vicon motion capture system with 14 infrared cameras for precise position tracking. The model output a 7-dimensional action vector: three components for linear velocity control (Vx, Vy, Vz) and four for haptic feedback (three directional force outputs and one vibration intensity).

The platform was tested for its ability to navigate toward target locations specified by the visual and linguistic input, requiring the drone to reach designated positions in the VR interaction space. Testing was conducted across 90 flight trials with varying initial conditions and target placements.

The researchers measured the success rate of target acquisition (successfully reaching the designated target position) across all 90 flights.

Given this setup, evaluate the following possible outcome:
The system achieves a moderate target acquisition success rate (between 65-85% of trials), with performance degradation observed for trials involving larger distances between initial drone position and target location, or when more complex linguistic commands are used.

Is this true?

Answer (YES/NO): NO